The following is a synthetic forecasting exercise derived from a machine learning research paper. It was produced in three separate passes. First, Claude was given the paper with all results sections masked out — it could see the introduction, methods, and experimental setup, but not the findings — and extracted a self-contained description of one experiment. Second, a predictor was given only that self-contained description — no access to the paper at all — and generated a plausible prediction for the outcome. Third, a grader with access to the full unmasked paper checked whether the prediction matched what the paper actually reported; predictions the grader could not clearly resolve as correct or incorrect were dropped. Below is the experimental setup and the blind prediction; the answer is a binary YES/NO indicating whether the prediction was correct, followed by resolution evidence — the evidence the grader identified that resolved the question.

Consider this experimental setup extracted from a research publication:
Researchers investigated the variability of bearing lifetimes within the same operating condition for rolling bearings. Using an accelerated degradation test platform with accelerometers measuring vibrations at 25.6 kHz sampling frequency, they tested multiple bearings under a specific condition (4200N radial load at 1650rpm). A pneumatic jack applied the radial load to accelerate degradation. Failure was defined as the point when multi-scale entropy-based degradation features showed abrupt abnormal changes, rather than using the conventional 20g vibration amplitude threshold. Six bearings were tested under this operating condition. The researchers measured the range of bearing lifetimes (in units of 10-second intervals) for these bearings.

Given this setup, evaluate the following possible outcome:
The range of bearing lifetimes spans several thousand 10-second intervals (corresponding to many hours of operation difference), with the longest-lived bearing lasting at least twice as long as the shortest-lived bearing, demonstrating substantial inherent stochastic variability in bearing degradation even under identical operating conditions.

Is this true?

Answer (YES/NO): NO